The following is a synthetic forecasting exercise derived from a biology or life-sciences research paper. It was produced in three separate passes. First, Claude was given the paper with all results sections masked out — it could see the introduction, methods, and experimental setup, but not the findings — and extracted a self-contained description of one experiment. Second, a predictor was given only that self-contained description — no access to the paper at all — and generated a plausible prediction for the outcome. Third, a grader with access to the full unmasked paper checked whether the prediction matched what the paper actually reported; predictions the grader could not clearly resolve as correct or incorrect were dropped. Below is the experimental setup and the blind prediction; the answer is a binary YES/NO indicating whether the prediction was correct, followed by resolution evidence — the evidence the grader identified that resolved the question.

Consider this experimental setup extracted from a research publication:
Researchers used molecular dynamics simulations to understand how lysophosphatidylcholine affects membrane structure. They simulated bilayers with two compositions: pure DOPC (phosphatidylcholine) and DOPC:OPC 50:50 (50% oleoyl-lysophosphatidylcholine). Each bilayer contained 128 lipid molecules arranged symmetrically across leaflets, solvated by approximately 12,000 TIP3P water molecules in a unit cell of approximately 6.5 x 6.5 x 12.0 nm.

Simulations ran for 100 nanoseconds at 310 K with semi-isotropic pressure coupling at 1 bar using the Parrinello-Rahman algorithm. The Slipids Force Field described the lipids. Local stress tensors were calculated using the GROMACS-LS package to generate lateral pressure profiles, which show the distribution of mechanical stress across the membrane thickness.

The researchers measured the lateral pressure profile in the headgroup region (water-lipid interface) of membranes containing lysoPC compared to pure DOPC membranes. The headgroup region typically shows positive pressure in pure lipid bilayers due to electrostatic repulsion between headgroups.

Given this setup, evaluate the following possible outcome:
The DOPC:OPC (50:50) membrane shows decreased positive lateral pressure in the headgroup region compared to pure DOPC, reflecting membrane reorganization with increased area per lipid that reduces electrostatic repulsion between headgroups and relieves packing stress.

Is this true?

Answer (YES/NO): YES